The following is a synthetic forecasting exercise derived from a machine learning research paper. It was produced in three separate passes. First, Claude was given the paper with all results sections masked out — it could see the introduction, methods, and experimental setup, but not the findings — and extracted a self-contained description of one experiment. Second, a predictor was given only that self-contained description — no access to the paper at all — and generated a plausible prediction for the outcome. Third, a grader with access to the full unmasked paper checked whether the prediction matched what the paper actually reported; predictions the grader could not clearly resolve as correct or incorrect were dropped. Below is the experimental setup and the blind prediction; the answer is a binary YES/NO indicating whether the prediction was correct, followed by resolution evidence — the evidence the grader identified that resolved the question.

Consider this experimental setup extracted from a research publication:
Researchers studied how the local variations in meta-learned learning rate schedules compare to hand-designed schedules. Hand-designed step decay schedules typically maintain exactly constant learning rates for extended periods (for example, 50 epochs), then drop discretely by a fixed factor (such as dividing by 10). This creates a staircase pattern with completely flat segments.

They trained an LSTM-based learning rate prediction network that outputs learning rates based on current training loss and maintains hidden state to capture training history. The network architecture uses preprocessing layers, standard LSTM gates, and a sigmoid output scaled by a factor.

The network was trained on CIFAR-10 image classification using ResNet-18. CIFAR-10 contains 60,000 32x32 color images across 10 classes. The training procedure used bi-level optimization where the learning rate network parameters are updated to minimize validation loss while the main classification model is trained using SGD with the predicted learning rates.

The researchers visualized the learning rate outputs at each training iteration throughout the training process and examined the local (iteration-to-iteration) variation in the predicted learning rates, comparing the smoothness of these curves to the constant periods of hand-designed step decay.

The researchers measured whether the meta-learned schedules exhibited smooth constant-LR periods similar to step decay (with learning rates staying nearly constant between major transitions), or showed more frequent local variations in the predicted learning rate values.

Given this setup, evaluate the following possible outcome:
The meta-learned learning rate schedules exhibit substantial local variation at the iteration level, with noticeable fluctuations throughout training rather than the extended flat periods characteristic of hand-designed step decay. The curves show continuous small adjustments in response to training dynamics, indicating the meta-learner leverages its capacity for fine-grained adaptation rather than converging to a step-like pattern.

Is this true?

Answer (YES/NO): YES